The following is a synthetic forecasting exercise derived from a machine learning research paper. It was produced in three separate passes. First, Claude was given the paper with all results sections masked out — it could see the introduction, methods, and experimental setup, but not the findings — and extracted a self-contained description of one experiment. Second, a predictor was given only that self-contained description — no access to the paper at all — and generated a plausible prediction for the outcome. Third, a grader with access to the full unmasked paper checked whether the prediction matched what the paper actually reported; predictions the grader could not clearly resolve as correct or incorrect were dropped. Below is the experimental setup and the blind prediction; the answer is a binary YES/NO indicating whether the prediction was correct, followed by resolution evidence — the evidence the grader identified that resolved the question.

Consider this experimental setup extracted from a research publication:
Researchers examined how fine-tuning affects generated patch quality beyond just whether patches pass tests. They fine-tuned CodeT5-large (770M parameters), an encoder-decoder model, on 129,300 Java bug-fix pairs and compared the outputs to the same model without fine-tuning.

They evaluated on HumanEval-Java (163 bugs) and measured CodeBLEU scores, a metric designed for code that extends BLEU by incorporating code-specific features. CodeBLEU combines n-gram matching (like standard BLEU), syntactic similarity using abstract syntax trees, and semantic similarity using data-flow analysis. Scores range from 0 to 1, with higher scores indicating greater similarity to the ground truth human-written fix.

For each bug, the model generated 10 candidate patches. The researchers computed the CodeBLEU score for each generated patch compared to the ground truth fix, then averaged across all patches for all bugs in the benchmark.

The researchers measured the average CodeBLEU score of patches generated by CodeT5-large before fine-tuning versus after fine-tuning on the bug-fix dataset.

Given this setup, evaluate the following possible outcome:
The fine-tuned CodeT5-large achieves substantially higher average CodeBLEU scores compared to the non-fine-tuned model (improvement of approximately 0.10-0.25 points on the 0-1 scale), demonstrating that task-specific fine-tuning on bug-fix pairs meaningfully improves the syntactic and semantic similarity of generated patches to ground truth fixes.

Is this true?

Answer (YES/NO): NO